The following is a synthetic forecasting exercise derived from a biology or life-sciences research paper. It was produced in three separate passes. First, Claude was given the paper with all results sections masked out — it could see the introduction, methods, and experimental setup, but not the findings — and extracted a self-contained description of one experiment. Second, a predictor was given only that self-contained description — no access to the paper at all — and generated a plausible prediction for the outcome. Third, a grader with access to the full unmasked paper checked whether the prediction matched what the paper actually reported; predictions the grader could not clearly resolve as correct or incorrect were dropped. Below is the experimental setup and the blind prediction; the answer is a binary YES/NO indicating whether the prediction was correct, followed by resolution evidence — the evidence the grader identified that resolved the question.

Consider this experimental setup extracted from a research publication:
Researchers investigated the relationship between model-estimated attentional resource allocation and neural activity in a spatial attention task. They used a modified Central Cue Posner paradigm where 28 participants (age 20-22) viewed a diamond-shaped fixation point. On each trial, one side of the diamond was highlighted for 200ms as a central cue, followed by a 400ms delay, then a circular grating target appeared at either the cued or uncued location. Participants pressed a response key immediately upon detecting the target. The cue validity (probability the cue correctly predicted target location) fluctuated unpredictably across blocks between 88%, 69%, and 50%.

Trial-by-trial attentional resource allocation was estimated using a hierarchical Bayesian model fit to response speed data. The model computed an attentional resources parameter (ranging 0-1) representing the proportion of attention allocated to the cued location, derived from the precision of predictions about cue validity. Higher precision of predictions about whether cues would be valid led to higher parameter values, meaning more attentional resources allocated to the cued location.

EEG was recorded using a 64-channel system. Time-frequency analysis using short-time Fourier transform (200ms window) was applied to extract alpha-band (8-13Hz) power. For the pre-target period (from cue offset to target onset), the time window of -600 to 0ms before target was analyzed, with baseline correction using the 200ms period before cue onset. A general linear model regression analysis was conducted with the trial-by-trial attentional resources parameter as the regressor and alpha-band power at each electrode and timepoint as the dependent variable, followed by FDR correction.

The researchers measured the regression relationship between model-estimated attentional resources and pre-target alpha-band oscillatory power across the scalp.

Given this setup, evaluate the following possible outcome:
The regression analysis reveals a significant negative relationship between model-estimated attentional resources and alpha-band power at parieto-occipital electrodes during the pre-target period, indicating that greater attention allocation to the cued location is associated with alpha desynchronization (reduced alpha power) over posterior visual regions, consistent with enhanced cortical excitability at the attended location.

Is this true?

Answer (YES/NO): NO